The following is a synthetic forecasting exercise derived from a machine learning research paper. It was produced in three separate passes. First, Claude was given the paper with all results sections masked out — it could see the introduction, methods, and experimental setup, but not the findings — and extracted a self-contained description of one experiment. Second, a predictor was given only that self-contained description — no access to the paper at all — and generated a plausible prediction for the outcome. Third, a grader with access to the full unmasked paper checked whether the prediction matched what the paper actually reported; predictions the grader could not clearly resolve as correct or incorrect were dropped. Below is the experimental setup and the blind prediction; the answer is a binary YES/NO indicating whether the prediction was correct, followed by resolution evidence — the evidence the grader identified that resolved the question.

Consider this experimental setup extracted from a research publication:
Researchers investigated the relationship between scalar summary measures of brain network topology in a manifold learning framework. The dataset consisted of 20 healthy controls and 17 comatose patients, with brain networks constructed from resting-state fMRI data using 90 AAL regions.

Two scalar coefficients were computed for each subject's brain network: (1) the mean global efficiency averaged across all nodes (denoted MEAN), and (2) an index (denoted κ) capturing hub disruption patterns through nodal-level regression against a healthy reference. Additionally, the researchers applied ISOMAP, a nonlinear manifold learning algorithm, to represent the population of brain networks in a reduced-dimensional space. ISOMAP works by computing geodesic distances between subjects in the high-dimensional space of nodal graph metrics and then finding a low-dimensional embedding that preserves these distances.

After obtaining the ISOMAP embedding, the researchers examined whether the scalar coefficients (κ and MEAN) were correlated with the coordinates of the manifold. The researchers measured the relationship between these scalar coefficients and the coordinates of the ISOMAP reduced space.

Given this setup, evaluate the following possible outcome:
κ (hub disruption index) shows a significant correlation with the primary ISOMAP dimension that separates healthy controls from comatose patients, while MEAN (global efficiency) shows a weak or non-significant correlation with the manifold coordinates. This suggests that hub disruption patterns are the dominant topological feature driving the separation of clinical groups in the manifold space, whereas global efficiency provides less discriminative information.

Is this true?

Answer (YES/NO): NO